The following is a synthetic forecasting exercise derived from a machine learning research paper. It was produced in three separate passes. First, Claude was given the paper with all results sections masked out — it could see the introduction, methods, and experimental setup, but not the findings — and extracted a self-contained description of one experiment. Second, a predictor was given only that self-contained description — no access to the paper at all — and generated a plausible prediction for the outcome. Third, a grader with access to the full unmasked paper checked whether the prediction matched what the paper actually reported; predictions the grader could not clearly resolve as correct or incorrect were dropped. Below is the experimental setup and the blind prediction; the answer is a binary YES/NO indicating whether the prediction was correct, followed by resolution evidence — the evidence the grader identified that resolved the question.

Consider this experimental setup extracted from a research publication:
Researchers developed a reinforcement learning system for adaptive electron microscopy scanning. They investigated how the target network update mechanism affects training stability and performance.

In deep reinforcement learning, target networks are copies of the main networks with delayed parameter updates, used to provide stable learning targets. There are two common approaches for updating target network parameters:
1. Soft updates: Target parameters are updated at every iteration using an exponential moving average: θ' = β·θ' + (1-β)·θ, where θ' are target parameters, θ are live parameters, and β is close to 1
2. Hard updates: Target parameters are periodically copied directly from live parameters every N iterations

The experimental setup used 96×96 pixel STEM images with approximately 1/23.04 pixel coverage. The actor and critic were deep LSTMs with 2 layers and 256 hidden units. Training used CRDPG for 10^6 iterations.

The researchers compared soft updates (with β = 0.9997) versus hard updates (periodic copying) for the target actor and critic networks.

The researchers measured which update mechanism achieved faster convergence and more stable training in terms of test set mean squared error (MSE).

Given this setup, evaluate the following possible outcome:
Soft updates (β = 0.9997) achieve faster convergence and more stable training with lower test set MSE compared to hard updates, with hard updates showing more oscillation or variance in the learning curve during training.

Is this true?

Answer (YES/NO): NO